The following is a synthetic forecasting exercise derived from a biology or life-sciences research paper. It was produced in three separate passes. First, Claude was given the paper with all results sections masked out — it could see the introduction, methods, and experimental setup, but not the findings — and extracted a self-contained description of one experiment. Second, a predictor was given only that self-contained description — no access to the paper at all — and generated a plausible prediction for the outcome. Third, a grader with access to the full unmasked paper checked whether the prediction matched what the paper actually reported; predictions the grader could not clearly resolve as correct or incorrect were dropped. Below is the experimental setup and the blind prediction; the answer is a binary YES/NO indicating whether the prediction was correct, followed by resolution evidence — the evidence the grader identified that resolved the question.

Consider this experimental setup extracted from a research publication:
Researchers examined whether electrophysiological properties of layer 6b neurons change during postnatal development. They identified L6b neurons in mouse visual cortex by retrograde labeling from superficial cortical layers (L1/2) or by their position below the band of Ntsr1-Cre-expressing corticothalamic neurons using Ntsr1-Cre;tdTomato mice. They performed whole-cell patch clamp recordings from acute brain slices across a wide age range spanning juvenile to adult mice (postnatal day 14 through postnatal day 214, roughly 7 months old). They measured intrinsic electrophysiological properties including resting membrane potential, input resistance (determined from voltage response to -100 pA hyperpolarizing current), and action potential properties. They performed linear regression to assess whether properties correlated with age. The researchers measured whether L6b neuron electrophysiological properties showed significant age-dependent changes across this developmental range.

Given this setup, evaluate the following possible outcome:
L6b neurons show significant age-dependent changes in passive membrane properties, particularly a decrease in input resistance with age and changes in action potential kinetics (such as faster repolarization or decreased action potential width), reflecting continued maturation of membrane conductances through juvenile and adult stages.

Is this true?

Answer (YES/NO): NO